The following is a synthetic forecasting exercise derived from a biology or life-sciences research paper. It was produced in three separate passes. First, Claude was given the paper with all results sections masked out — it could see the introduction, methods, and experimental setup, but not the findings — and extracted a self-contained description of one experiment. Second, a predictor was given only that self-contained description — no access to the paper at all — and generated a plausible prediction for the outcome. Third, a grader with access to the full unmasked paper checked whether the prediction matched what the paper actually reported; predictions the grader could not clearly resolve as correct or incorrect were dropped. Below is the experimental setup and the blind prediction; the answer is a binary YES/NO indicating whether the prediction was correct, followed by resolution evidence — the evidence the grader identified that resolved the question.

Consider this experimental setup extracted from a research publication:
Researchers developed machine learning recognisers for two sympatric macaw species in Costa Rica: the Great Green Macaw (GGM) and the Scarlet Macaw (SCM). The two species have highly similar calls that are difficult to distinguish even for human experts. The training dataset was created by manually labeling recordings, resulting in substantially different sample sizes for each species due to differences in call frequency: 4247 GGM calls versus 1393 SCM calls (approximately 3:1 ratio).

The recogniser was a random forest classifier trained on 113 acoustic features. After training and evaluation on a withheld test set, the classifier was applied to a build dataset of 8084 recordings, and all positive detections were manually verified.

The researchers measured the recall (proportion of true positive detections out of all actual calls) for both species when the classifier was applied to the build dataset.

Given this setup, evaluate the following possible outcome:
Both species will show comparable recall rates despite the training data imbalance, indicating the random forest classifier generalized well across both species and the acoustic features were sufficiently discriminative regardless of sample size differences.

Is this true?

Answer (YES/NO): NO